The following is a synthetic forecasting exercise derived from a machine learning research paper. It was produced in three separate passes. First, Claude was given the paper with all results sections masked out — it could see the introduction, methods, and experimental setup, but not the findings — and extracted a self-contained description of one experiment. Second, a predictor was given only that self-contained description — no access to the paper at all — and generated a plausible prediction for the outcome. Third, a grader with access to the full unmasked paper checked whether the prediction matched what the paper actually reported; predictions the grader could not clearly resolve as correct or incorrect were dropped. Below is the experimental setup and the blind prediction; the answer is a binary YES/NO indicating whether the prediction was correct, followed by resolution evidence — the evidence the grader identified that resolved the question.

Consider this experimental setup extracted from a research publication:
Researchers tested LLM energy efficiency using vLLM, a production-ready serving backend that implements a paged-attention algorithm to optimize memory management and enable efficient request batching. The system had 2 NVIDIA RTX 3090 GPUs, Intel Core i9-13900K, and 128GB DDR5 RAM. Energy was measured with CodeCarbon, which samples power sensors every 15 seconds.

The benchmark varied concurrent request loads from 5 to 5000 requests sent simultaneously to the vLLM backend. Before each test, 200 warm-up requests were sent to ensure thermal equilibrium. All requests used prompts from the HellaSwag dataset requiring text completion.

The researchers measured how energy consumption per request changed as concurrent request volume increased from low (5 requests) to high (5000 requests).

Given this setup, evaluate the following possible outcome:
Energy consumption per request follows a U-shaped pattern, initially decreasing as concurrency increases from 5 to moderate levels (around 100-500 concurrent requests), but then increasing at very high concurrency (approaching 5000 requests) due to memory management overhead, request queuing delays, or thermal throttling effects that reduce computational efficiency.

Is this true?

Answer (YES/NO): NO